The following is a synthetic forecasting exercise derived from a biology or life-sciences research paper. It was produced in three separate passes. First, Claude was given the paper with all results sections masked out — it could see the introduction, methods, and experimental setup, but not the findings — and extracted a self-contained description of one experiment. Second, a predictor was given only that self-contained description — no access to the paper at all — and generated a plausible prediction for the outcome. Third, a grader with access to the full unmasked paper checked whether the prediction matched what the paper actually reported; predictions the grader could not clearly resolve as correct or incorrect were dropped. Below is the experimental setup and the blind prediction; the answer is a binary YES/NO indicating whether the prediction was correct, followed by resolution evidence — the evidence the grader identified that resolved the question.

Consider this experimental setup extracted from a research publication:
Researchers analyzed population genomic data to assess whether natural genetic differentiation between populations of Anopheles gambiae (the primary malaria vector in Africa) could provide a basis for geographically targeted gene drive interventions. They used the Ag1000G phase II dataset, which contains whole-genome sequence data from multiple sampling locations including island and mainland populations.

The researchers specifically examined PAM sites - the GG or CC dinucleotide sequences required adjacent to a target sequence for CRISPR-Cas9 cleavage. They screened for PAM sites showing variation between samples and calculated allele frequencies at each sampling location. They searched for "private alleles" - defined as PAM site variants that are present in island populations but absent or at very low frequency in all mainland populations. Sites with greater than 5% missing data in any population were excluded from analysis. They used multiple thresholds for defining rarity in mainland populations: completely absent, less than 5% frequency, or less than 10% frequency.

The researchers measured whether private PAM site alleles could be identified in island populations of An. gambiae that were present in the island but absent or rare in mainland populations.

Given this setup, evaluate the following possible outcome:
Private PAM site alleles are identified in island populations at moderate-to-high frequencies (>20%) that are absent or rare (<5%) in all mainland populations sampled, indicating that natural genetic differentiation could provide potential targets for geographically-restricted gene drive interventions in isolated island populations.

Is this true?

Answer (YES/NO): YES